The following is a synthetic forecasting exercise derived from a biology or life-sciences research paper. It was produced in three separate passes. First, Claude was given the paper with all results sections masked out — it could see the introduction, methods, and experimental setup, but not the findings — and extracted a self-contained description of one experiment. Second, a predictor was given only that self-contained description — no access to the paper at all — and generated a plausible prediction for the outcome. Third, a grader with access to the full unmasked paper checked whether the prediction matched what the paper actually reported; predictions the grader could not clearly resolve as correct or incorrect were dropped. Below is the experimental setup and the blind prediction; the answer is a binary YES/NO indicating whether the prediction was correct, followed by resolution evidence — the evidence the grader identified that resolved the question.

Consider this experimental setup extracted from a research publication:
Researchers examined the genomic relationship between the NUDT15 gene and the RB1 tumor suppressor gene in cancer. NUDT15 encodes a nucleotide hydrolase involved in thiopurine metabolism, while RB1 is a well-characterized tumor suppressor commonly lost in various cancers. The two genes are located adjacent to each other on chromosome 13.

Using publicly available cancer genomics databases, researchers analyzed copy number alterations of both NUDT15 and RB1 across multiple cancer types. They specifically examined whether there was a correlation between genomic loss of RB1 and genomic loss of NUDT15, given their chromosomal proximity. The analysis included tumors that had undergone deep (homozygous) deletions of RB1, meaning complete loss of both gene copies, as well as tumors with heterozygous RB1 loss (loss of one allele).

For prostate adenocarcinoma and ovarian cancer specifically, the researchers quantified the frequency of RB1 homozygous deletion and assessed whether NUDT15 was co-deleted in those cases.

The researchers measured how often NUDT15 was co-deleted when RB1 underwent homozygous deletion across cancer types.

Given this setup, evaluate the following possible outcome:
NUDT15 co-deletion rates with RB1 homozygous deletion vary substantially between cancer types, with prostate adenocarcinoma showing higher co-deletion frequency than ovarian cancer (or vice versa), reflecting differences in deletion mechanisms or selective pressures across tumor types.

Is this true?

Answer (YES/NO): NO